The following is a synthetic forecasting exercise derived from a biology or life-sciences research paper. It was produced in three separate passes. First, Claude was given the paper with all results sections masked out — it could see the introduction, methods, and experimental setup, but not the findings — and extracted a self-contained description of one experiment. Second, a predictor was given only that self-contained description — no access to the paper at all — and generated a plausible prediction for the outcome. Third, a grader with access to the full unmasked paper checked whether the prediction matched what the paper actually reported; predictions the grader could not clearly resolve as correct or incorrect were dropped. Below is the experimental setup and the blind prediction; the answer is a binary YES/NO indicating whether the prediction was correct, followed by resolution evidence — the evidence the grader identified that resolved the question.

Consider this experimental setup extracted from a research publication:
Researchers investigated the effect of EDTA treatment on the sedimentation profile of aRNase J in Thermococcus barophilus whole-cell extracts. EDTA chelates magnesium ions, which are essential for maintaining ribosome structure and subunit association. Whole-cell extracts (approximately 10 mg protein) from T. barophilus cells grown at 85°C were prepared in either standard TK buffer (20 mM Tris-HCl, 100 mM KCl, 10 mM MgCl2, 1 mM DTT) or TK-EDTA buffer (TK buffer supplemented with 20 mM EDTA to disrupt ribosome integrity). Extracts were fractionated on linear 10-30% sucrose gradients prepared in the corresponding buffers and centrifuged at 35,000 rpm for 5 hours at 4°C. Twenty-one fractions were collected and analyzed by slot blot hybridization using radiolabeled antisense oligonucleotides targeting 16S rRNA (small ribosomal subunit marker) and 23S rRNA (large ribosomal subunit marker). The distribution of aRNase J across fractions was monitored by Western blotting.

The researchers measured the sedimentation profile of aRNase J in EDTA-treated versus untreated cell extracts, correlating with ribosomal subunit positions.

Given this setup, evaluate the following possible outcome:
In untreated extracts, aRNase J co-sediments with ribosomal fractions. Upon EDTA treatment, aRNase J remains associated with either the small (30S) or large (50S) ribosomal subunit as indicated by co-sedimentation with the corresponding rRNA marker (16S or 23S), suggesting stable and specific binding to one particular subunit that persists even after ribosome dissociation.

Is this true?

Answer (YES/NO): NO